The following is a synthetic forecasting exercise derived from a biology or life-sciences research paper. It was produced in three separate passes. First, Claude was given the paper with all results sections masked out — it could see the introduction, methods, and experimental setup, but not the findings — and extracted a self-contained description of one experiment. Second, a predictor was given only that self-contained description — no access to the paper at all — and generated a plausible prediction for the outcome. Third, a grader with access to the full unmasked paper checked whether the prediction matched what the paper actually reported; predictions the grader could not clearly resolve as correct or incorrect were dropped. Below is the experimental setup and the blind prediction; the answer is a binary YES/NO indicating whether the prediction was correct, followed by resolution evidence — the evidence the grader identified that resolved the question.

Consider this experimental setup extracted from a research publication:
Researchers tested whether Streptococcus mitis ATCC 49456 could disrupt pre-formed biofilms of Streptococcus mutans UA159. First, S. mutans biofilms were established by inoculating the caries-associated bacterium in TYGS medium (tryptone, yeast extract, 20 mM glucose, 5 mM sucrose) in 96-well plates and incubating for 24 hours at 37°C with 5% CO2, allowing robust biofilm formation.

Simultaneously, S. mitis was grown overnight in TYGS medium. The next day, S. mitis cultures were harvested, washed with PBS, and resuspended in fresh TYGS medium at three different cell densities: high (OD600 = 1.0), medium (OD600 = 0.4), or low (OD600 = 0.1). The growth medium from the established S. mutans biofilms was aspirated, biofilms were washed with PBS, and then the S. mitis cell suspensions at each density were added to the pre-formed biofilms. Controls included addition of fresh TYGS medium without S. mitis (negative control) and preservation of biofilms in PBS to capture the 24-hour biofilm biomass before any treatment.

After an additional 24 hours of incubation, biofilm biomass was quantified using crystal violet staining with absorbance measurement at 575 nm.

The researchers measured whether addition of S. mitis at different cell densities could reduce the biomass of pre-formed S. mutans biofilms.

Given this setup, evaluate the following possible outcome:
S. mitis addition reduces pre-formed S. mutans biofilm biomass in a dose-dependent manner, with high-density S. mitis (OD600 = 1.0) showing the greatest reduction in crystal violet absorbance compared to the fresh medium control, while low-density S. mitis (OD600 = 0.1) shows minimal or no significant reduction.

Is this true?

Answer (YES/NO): NO